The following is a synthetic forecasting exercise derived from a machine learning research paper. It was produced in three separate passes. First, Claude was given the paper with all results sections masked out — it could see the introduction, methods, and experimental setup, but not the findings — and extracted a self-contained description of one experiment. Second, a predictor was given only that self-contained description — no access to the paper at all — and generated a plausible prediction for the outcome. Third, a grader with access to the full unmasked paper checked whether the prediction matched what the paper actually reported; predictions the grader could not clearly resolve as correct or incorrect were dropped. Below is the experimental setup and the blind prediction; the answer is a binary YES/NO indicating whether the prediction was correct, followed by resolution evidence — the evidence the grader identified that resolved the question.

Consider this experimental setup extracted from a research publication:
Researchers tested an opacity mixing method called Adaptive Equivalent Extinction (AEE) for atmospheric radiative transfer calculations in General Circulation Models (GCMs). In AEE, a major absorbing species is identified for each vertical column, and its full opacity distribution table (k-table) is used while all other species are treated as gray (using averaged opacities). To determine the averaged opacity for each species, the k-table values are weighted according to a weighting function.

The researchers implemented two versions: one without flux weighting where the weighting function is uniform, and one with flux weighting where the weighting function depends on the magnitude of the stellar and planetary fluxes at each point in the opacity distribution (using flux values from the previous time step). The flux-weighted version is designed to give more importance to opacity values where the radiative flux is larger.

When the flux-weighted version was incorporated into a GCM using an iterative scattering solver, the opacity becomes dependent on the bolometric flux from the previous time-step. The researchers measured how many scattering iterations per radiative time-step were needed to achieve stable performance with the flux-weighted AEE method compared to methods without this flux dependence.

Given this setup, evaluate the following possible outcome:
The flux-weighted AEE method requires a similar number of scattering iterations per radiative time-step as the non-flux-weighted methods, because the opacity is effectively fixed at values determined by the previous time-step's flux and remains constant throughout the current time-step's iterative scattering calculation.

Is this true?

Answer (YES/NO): NO